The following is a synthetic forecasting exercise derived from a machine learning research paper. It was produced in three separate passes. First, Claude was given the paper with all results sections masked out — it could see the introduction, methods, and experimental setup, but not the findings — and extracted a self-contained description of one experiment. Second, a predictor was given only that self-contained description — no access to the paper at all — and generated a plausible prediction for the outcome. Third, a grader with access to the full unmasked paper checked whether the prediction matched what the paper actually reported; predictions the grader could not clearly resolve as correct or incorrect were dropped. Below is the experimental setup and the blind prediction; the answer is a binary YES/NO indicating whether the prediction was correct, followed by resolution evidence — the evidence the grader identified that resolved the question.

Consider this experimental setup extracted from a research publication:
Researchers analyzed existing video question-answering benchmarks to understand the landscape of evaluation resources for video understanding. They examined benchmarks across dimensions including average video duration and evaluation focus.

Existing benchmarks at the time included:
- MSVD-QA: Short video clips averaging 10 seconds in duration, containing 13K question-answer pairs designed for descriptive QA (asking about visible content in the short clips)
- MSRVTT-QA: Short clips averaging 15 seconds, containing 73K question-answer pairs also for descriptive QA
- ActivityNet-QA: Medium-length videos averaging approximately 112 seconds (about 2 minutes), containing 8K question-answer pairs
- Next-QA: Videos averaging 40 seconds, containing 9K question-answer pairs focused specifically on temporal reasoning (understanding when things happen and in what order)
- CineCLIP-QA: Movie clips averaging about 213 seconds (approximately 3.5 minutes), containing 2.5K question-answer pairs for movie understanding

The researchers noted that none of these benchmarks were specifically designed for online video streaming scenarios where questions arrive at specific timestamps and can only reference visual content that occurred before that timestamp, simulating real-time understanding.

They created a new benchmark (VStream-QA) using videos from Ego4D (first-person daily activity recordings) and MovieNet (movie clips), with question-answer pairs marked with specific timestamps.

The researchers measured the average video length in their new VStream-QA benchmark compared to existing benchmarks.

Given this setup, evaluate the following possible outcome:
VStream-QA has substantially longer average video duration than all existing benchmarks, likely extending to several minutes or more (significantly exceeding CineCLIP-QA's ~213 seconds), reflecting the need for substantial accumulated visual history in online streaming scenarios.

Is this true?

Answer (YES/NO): YES